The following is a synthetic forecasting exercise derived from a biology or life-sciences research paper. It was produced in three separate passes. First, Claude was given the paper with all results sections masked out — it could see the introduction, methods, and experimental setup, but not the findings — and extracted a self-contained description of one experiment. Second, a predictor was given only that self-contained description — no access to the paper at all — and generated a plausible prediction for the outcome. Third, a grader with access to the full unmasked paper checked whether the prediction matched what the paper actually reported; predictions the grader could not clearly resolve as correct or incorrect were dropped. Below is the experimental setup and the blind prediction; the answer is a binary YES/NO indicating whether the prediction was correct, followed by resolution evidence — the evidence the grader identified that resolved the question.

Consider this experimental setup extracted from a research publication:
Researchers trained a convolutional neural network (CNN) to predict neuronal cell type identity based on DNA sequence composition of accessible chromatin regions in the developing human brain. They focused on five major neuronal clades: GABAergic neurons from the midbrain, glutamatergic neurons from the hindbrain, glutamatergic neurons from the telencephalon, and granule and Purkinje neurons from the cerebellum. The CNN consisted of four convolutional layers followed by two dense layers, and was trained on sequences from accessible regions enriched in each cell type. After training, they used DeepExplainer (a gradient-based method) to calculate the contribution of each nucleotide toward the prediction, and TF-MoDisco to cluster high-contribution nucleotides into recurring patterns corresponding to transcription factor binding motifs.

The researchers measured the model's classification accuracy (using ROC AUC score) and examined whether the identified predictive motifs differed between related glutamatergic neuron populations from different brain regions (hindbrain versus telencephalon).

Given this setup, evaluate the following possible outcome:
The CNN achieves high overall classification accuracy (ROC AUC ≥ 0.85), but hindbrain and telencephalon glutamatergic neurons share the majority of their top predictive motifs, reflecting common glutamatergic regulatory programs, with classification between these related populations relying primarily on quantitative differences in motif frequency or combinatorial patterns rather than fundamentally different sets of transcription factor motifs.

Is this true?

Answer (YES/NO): NO